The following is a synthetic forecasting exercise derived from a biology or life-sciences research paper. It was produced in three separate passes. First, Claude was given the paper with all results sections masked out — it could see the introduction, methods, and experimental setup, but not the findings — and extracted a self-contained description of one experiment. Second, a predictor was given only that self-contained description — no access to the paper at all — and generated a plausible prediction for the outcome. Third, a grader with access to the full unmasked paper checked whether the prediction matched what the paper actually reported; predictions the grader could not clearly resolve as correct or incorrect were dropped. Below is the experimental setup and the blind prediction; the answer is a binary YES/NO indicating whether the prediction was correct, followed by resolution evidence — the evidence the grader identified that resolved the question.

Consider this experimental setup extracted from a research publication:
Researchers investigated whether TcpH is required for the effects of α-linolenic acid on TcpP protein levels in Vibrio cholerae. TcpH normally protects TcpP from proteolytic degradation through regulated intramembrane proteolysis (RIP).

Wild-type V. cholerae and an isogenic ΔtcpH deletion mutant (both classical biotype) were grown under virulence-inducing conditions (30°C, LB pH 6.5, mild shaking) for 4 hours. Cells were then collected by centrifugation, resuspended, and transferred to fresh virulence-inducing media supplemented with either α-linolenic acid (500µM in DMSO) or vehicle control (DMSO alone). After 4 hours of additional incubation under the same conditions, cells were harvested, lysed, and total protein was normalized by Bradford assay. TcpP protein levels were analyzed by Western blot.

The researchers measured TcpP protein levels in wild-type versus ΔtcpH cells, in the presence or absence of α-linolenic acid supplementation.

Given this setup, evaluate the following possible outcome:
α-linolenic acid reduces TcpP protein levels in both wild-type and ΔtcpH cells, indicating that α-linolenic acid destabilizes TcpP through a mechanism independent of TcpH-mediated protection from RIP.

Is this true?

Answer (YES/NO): NO